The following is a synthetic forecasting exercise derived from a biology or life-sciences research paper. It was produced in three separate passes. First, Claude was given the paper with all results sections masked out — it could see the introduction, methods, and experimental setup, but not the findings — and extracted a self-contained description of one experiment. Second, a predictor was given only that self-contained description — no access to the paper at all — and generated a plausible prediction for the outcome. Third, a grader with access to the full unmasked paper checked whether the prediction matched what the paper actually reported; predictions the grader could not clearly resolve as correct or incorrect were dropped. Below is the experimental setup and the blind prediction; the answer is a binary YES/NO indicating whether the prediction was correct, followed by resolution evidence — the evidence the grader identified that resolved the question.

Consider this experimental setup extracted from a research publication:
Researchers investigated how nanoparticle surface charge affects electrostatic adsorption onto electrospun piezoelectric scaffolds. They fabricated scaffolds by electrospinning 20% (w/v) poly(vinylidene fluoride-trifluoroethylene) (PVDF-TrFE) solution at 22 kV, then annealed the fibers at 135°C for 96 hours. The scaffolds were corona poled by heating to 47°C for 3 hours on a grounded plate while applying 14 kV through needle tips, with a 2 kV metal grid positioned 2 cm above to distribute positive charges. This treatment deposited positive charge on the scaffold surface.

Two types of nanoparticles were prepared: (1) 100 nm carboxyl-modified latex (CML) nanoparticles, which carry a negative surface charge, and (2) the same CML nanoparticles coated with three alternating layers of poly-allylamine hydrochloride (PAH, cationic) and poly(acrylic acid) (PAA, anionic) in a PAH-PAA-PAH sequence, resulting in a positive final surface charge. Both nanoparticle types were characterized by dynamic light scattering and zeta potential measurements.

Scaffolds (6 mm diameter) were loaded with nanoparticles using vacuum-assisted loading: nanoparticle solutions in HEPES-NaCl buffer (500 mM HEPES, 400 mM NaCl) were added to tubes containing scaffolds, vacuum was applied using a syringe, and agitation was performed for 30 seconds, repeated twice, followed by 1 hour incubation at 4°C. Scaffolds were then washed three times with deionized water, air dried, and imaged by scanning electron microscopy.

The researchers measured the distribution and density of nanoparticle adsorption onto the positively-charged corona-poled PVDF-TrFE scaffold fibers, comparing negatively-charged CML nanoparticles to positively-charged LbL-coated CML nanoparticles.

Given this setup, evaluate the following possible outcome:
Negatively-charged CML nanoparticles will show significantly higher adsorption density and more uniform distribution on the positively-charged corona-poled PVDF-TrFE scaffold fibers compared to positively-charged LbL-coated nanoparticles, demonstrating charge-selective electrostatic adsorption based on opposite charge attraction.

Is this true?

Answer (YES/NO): NO